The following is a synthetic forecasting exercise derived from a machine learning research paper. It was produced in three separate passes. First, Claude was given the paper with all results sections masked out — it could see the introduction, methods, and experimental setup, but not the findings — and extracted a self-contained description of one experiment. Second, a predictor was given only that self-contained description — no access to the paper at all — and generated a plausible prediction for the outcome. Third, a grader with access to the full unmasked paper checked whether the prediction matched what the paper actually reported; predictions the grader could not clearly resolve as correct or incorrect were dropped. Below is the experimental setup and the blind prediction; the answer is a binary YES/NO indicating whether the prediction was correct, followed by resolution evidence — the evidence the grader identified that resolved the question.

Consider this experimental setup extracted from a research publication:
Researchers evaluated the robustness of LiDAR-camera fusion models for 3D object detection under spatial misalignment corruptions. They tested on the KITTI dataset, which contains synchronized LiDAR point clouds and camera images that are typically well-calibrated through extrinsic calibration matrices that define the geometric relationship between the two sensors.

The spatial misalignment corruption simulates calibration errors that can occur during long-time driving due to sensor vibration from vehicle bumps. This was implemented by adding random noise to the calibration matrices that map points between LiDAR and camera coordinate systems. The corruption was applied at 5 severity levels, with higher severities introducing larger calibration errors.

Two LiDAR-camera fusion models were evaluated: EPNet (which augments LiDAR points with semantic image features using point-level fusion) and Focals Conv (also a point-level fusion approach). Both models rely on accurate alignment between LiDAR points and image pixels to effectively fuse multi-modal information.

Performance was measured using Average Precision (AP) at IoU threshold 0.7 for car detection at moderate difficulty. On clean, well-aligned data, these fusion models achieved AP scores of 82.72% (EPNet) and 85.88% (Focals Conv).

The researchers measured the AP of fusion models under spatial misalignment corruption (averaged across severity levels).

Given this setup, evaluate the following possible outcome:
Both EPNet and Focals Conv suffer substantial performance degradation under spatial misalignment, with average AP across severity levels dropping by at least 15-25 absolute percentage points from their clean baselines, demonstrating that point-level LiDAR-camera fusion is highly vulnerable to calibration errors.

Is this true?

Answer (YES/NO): YES